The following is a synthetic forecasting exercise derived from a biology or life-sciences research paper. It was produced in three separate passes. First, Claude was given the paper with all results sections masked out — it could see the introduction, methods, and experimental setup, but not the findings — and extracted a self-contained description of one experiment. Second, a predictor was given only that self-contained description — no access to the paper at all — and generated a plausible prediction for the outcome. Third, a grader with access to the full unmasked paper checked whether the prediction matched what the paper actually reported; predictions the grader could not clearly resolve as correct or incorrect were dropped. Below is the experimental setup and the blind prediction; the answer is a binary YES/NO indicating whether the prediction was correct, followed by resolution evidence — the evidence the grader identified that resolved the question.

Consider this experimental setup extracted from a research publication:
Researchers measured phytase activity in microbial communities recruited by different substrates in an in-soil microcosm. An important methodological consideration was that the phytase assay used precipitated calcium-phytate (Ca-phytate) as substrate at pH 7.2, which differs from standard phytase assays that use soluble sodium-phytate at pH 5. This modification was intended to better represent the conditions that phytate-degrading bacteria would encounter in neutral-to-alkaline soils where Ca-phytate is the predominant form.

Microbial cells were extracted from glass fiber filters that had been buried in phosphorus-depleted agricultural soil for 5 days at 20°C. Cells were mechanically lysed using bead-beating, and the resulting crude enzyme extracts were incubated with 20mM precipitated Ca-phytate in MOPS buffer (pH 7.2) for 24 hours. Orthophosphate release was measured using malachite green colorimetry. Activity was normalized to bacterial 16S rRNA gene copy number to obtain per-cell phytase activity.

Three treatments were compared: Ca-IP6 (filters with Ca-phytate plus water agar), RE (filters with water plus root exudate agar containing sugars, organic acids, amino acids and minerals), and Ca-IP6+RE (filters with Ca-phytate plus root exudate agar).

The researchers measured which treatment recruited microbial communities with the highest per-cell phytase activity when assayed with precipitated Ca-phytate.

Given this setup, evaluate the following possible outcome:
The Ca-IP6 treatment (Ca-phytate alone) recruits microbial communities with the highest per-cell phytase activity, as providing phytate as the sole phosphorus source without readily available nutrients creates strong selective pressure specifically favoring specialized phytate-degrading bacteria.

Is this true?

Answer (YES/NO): NO